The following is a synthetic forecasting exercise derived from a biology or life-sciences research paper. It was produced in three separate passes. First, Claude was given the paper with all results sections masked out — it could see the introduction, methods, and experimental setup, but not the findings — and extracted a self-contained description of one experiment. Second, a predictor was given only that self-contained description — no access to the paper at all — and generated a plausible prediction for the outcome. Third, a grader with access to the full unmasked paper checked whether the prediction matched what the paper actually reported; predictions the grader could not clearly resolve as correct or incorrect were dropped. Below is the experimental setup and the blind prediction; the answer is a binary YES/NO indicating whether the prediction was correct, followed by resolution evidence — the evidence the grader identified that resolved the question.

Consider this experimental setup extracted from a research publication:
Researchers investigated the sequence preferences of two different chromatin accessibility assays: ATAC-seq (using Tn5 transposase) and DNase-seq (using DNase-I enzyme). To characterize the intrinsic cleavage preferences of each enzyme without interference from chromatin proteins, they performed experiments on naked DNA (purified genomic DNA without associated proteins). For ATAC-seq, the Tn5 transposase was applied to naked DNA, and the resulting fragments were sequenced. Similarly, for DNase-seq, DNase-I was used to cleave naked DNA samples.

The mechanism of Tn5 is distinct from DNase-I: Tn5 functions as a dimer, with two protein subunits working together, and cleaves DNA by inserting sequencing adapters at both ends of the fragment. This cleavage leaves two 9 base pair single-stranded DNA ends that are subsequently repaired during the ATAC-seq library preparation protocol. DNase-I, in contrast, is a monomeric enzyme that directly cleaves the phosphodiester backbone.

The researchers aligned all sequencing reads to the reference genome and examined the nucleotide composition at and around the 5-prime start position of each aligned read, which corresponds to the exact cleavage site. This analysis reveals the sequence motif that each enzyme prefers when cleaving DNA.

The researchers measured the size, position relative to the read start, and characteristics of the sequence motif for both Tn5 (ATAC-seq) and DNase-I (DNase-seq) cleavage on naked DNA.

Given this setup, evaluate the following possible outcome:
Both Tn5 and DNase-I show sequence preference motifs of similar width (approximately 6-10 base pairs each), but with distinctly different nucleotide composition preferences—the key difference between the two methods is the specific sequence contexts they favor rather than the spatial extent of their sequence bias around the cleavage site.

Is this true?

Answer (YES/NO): NO